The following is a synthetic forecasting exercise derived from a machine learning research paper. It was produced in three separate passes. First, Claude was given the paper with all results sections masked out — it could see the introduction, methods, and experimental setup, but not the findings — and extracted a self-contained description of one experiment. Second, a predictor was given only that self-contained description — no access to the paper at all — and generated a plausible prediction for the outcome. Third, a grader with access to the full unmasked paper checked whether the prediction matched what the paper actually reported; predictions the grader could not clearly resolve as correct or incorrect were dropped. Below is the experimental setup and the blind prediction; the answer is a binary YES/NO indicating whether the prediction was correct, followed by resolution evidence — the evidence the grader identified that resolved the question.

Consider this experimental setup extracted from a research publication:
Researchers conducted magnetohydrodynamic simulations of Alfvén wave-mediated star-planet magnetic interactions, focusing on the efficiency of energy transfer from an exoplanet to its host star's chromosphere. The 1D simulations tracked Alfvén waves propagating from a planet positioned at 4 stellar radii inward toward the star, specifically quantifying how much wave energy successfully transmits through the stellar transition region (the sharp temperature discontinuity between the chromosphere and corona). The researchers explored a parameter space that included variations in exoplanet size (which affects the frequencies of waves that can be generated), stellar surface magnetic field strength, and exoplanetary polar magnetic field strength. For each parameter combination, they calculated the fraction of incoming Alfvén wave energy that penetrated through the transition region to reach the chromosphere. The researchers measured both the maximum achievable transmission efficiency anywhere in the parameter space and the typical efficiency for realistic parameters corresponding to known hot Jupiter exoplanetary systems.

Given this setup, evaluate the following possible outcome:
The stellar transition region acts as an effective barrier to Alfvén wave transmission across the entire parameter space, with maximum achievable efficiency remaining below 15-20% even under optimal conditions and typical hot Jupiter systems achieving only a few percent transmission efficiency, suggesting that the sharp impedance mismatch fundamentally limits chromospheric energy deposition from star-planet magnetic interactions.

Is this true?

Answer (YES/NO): NO